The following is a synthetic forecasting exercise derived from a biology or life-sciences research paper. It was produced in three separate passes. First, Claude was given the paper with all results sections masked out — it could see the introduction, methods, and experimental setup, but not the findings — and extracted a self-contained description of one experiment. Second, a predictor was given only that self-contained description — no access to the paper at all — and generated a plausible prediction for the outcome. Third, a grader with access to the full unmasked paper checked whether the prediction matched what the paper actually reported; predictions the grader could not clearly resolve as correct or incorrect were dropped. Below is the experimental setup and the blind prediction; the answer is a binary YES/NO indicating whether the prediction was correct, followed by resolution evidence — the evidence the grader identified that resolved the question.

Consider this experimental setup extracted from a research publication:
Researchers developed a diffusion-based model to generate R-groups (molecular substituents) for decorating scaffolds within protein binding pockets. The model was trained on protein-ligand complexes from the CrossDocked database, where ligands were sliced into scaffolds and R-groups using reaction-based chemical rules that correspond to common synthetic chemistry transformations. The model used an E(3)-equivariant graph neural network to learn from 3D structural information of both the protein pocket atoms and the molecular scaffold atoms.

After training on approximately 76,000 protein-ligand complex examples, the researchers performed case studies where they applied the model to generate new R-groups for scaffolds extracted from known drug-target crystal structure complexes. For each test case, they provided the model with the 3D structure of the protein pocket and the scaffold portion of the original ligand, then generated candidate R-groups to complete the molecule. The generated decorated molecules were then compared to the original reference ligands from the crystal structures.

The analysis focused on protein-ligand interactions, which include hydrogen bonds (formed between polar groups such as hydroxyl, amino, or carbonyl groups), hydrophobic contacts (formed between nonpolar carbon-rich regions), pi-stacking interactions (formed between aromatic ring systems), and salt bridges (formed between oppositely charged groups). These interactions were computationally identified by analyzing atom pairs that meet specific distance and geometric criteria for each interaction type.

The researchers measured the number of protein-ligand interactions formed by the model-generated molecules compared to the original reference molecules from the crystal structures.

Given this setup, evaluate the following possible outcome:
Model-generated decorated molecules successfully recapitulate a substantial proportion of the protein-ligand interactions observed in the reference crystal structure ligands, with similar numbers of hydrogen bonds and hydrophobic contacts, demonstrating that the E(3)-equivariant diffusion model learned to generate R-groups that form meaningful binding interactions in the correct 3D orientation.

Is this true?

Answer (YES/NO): NO